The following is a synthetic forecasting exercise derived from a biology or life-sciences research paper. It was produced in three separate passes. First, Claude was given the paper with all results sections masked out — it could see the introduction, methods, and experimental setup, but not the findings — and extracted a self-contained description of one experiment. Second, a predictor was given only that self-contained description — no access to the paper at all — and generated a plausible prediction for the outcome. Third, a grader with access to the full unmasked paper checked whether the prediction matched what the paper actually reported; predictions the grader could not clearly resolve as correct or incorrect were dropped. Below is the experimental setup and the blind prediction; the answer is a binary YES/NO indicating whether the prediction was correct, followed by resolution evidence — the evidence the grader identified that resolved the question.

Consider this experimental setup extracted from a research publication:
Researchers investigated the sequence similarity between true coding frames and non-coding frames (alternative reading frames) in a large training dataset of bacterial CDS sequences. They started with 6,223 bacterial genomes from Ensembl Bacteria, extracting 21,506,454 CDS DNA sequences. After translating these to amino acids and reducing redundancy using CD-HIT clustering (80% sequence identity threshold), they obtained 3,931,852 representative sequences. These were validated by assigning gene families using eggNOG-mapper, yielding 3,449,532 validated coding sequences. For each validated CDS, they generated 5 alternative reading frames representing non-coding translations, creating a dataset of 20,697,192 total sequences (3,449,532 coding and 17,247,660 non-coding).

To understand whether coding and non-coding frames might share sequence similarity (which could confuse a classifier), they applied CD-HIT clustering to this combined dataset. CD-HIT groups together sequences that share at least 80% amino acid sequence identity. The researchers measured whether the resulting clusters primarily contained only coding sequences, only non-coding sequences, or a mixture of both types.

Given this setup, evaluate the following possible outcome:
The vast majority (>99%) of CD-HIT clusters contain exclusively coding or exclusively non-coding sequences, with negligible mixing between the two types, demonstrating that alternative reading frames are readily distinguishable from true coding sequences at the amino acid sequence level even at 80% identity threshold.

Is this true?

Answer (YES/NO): NO